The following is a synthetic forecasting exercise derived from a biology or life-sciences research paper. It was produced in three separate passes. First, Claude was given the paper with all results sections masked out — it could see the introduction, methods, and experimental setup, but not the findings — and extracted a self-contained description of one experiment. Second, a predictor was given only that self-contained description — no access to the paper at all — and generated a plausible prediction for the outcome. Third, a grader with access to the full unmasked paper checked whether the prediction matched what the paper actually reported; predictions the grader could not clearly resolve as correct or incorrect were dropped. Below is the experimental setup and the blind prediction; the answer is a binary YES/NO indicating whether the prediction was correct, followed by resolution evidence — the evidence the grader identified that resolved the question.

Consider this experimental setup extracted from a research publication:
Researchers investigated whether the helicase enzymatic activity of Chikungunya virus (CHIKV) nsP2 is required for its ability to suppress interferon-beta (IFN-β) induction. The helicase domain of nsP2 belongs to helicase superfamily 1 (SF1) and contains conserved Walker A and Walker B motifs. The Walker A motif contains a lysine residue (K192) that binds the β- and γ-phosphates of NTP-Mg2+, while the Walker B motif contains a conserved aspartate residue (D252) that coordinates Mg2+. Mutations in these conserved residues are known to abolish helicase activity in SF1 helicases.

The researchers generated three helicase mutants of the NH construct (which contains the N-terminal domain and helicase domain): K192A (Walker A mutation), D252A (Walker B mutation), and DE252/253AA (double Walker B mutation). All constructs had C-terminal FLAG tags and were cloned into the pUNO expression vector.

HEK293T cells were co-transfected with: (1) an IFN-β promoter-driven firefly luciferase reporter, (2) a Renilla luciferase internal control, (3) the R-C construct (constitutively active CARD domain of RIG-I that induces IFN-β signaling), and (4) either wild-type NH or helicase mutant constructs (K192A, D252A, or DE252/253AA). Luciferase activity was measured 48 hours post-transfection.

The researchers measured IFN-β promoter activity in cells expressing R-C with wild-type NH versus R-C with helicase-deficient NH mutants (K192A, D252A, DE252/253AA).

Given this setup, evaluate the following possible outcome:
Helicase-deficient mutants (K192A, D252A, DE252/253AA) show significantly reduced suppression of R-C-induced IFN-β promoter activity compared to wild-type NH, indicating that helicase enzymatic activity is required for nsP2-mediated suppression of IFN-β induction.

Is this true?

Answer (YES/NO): YES